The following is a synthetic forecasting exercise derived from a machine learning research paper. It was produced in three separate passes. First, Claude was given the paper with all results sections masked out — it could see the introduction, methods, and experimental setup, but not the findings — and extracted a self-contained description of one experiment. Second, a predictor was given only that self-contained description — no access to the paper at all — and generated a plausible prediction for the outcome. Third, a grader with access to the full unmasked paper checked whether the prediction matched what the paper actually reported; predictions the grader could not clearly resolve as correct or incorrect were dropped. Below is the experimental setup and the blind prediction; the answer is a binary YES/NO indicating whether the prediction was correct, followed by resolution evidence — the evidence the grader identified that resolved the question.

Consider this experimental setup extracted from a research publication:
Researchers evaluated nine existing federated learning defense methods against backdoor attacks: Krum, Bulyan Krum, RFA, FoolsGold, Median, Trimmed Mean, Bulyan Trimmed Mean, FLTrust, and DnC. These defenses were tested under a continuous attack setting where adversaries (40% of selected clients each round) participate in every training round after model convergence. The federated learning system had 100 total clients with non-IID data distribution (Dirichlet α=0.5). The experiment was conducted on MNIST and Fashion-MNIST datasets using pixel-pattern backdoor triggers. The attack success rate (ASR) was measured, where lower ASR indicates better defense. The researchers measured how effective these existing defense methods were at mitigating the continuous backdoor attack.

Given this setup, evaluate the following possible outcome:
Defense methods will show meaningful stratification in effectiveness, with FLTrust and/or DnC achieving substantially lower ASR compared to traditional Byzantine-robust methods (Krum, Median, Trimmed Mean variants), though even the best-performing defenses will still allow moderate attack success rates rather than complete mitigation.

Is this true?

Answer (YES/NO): NO